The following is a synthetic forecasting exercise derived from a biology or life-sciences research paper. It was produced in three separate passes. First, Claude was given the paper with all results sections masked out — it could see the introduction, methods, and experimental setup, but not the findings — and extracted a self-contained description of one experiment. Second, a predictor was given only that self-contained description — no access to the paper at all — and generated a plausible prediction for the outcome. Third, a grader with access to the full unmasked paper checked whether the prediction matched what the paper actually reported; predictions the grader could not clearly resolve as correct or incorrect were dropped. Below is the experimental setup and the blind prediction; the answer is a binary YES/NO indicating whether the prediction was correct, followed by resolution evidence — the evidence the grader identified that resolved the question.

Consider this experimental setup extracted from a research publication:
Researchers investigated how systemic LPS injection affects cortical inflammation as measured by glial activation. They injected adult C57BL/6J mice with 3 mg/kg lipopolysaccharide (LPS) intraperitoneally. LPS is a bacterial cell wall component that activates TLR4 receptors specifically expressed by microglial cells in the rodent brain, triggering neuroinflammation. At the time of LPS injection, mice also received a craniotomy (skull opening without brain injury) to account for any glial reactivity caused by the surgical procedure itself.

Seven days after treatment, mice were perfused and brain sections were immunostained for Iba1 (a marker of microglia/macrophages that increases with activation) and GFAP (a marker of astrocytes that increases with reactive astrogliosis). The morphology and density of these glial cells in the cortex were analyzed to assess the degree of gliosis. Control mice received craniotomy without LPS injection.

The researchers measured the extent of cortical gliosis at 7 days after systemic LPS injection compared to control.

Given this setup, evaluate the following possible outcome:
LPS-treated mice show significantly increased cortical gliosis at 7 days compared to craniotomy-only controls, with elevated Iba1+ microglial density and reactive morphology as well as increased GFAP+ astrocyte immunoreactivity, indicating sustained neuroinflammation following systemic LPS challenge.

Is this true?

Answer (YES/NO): NO